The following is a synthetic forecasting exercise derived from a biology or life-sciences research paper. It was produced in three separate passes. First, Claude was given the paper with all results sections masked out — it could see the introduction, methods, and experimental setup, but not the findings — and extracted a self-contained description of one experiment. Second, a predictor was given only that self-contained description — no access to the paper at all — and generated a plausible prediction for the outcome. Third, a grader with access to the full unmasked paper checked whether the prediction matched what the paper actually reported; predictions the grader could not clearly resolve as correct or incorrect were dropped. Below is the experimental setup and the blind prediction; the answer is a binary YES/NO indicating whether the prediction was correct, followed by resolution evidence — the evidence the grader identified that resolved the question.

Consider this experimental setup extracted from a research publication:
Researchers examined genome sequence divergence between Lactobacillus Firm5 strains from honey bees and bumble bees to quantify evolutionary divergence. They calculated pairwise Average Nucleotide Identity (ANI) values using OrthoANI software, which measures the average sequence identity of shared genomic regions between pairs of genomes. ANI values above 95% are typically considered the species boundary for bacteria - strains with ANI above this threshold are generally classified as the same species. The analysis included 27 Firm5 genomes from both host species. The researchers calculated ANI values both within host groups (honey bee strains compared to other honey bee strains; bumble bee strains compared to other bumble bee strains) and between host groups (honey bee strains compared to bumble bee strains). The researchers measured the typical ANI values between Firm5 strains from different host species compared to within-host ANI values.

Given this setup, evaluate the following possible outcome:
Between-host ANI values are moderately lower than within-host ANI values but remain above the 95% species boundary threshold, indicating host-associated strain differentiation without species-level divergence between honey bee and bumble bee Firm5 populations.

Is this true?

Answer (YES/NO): NO